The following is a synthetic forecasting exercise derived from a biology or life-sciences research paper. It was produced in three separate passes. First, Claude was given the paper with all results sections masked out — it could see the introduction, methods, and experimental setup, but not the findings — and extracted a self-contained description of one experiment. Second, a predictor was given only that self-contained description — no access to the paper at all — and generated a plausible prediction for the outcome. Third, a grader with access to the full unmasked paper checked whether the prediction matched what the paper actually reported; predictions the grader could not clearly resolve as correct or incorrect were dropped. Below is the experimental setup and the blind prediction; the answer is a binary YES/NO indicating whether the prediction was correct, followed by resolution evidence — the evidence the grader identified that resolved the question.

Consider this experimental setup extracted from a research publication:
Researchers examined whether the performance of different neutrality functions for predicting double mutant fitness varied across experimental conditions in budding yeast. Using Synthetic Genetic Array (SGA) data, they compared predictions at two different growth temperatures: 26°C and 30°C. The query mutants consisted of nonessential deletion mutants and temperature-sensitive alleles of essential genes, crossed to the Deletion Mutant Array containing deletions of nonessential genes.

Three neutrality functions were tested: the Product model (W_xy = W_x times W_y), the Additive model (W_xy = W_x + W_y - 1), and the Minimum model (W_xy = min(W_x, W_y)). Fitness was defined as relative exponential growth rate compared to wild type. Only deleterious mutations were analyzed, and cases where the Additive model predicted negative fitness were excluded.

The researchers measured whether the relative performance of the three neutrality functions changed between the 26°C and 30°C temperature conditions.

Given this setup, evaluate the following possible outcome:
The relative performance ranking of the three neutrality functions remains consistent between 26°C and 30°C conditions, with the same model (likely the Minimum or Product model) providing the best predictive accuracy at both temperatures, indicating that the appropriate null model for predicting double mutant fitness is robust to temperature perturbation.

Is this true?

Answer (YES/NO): YES